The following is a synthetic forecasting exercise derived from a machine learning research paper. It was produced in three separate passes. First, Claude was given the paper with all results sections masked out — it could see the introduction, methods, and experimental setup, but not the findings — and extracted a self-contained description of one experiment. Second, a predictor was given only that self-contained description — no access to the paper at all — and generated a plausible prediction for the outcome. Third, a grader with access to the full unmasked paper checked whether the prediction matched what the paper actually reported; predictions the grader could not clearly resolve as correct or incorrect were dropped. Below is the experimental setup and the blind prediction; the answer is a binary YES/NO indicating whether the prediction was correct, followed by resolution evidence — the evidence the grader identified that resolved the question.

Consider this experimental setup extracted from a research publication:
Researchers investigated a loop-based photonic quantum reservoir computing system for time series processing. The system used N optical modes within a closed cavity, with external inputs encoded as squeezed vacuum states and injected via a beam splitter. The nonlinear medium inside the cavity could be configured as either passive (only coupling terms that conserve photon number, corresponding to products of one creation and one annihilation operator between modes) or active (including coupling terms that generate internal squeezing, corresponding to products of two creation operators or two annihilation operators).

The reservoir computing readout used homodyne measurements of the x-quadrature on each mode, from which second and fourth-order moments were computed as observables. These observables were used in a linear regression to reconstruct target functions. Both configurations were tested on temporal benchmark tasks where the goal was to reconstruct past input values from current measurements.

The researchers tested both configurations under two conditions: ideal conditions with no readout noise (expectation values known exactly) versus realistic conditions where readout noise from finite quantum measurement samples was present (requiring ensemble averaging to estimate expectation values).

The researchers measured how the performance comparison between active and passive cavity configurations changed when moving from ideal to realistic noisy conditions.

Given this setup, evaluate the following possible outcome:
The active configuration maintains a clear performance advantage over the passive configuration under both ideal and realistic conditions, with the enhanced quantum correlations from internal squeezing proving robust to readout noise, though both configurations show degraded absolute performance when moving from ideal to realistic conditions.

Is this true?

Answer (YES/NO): NO